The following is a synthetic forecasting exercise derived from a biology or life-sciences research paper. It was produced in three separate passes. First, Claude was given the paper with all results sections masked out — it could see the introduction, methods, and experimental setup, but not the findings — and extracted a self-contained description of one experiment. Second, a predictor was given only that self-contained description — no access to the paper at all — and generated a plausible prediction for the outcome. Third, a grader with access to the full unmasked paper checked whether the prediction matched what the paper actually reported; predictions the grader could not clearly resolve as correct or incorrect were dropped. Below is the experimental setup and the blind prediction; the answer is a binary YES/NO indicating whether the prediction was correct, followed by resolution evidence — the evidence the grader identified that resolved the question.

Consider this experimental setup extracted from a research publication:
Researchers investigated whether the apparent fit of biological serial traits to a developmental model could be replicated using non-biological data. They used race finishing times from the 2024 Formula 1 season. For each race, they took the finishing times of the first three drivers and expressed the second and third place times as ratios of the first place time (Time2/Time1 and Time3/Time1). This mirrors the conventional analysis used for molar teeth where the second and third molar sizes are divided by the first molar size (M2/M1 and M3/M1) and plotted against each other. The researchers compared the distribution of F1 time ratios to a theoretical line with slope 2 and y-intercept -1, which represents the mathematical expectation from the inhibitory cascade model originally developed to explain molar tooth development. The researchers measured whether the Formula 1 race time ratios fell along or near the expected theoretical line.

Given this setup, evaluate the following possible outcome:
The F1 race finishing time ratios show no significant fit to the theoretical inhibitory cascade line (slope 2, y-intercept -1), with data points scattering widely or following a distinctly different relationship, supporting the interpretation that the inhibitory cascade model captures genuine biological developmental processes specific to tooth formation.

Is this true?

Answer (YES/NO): NO